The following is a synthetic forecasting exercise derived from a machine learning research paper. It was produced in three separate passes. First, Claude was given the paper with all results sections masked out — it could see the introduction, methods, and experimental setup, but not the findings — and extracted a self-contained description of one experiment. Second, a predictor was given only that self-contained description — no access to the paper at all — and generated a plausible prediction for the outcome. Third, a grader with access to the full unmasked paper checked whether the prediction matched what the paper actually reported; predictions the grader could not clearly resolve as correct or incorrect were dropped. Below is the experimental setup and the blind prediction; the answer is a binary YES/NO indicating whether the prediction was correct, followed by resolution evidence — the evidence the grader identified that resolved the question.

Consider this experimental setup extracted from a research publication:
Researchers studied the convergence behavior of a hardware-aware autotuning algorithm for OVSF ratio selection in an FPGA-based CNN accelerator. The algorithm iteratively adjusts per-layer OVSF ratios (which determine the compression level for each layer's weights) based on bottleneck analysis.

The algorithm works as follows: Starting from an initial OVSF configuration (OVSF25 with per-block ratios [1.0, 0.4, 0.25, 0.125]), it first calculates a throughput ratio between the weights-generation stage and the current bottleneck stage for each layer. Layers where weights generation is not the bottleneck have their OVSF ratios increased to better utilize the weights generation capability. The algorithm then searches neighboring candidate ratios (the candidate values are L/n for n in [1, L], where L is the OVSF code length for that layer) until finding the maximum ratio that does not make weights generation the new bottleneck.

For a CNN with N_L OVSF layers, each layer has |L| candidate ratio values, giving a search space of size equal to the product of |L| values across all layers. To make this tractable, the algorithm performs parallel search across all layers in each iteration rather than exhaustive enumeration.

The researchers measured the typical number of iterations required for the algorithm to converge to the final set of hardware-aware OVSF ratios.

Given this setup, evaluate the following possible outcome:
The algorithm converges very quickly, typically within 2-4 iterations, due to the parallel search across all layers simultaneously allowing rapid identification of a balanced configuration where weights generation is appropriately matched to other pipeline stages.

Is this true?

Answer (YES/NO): NO